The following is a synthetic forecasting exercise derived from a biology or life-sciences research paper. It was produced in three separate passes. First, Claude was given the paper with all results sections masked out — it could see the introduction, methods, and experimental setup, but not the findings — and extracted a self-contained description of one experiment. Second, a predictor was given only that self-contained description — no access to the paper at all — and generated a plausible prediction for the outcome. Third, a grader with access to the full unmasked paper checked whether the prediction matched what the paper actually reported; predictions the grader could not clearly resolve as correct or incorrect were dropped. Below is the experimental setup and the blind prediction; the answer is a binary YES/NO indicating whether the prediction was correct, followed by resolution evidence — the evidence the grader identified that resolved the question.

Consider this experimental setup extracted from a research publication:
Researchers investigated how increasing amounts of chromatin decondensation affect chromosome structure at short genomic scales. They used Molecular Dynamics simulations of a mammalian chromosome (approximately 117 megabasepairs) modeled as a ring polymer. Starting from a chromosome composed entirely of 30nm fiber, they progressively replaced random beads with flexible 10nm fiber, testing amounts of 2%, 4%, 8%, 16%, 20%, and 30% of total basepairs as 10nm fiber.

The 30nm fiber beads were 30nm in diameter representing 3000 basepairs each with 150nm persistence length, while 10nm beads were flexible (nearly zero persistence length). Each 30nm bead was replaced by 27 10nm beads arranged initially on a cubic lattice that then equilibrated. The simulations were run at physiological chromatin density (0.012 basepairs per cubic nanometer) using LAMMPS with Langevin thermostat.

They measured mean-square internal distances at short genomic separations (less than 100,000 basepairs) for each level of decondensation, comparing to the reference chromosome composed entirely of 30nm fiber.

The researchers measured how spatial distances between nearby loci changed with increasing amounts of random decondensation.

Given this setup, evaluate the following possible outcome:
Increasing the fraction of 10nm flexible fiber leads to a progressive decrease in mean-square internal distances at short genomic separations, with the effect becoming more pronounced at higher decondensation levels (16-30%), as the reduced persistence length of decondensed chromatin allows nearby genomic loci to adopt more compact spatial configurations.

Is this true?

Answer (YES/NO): NO